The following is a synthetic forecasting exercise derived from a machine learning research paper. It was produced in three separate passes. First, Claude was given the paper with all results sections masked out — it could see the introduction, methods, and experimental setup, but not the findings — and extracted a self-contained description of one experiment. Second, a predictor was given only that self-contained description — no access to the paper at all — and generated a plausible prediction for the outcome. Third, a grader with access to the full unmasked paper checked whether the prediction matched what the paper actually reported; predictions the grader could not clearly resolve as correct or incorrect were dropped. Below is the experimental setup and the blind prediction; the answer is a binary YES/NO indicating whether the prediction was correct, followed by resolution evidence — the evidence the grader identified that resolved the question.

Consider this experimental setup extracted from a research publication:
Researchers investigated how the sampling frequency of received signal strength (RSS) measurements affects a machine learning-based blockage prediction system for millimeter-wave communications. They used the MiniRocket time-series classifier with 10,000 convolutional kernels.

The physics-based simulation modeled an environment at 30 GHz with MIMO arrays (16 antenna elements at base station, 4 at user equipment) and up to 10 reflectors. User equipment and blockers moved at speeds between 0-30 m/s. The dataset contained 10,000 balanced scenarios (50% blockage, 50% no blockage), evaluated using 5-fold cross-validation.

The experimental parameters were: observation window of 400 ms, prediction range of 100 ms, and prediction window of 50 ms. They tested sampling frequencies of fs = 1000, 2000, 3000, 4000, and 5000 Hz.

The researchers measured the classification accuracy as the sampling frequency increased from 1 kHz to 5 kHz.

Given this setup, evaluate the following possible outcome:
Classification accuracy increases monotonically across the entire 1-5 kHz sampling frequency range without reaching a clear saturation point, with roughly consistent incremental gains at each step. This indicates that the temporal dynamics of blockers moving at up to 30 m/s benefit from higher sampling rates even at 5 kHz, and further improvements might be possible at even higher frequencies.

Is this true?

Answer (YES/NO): NO